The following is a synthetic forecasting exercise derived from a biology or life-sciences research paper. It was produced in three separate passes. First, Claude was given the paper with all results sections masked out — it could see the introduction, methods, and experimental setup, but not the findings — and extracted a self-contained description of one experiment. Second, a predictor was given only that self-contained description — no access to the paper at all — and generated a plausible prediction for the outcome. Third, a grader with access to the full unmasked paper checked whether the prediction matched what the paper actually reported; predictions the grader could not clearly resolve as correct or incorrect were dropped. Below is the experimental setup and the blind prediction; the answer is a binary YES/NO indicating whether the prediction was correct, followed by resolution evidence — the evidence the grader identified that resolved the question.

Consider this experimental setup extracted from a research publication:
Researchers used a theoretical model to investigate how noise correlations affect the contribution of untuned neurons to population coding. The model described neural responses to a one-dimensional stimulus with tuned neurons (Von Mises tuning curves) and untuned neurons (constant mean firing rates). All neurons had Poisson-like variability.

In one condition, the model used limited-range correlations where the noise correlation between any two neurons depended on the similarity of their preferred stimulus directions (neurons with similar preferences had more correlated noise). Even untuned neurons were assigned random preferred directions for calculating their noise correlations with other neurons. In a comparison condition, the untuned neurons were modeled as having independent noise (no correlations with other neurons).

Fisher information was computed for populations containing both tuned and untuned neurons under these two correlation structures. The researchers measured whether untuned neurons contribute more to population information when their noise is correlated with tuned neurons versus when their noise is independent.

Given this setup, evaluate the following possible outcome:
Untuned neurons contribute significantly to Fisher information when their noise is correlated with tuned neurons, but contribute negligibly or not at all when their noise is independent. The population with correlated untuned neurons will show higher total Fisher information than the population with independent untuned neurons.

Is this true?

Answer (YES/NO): YES